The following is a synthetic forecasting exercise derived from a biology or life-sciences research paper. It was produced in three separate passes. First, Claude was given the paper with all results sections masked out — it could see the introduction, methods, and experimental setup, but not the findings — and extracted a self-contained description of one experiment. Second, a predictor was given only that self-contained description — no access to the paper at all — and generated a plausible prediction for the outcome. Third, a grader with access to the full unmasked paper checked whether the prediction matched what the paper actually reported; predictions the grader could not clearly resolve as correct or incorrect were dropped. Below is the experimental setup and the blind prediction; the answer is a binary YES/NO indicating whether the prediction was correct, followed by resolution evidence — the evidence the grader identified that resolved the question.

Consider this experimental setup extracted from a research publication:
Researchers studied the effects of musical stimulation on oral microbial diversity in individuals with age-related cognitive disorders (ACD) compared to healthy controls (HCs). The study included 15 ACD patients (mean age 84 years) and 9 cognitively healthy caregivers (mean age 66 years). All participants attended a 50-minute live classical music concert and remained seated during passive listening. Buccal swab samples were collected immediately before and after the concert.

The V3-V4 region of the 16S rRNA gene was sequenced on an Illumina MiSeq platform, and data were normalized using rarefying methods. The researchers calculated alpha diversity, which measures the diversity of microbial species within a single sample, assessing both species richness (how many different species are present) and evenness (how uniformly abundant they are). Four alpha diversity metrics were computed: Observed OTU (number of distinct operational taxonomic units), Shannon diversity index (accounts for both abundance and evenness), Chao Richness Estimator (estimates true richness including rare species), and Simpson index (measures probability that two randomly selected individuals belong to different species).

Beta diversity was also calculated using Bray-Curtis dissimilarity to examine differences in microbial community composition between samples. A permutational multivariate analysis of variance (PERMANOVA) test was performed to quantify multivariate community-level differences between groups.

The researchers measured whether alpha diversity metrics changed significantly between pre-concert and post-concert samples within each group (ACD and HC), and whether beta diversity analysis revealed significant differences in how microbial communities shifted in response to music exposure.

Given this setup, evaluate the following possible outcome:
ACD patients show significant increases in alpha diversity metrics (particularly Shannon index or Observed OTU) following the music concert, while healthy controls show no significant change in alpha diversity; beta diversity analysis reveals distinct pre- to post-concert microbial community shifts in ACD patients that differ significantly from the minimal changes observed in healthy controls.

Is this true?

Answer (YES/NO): NO